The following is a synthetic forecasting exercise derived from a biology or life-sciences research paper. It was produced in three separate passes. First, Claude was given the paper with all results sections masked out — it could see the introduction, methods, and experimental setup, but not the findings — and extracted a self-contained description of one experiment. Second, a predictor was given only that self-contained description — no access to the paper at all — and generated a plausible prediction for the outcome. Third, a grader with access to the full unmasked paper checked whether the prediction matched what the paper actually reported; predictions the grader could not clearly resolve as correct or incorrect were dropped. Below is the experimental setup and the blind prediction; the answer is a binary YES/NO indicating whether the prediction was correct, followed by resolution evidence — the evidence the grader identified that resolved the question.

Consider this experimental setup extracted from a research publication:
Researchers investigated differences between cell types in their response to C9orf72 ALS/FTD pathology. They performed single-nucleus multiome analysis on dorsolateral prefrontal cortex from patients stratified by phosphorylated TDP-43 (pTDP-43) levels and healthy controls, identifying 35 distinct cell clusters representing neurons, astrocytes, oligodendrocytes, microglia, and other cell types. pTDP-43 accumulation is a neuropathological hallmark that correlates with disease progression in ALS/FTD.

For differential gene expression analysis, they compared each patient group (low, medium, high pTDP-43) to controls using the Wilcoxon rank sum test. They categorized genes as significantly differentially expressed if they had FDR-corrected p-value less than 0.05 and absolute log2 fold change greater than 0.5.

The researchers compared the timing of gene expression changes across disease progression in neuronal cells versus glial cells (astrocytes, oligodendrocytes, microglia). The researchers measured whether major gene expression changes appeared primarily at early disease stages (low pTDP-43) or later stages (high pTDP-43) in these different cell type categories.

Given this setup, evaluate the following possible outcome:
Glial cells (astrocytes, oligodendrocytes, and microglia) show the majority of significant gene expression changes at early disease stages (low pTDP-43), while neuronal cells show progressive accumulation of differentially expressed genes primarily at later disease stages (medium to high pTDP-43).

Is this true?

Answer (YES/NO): NO